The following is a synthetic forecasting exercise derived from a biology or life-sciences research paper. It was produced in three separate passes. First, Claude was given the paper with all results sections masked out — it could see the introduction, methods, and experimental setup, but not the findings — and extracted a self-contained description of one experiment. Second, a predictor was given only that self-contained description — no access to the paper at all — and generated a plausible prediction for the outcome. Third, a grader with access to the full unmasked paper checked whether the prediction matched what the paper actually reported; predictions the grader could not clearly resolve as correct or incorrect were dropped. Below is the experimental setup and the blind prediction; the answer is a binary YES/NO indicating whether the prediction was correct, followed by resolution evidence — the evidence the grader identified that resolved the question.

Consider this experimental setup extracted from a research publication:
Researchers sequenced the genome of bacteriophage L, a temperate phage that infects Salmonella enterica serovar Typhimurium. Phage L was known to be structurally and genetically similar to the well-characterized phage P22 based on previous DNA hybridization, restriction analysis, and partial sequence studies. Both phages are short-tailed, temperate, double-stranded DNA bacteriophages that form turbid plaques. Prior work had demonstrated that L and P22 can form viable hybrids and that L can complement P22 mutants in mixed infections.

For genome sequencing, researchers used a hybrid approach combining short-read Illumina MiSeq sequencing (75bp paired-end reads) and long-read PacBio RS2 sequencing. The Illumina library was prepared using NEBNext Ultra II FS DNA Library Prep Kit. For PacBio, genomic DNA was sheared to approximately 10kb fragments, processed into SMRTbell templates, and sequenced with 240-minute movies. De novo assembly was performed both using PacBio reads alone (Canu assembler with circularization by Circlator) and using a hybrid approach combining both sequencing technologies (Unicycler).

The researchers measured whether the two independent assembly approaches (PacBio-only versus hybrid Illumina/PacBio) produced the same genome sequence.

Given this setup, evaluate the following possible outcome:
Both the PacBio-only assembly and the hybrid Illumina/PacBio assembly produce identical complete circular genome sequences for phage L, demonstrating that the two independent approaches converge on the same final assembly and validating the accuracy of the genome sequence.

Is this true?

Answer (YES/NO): YES